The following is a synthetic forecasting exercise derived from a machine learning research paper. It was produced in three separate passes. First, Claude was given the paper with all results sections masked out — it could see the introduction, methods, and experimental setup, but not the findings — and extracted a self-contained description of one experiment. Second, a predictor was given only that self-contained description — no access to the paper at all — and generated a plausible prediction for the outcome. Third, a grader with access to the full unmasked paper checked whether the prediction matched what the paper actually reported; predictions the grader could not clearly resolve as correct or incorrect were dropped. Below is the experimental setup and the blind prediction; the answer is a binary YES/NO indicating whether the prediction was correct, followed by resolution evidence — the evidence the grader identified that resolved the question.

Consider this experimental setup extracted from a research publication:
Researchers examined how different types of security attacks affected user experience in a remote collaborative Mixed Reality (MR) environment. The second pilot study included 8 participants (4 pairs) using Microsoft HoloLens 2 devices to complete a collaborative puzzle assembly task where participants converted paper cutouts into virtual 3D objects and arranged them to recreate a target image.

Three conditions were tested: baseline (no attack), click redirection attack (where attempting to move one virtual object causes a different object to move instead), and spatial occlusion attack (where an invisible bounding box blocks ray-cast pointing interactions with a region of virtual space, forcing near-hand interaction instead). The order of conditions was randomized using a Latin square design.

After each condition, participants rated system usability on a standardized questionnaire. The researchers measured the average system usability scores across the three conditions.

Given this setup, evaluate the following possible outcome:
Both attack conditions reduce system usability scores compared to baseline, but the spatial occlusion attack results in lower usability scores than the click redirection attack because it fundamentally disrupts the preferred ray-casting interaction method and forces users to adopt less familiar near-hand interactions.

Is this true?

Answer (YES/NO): YES